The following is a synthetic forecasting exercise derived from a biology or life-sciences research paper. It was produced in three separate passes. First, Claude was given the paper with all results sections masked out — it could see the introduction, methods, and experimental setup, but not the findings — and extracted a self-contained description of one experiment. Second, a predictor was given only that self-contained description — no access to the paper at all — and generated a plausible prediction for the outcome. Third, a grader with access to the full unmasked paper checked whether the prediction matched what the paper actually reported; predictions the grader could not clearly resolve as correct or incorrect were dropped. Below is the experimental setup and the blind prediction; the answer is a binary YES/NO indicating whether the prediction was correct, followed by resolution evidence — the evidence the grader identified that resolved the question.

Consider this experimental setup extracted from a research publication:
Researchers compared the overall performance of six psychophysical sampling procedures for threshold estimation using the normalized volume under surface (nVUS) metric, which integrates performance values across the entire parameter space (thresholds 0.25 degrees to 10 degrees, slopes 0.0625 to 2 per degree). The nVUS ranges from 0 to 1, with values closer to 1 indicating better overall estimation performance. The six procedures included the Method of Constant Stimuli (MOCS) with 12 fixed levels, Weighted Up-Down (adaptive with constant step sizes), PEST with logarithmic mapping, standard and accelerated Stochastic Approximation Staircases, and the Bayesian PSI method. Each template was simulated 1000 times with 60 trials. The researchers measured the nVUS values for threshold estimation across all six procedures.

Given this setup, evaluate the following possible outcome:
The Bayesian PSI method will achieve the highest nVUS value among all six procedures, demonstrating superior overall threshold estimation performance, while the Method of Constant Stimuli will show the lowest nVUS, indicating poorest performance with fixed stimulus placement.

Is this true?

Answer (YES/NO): NO